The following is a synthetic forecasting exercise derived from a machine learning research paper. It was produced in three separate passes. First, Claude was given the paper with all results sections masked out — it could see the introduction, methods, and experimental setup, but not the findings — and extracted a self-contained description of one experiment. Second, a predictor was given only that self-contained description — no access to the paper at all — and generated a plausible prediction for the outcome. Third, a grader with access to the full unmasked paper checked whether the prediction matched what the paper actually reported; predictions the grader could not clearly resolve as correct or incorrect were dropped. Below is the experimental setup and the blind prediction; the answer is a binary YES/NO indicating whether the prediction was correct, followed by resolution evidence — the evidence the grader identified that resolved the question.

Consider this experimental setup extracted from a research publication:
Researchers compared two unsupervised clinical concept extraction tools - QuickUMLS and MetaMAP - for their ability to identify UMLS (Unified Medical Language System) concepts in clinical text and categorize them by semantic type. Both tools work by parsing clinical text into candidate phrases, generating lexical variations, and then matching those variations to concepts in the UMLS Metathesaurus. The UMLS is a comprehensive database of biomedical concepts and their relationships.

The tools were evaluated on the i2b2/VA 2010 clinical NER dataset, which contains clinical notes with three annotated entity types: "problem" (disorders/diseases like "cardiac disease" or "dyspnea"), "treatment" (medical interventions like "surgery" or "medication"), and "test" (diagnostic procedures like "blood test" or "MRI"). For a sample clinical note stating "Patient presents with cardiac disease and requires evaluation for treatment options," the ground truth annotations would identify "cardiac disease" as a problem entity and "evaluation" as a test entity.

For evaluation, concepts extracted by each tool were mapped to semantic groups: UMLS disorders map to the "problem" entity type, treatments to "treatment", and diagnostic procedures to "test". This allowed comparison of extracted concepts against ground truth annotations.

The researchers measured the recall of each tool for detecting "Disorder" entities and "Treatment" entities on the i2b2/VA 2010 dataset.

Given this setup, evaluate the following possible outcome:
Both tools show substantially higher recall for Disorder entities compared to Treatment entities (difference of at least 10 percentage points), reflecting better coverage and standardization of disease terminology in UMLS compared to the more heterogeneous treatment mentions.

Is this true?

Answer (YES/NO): YES